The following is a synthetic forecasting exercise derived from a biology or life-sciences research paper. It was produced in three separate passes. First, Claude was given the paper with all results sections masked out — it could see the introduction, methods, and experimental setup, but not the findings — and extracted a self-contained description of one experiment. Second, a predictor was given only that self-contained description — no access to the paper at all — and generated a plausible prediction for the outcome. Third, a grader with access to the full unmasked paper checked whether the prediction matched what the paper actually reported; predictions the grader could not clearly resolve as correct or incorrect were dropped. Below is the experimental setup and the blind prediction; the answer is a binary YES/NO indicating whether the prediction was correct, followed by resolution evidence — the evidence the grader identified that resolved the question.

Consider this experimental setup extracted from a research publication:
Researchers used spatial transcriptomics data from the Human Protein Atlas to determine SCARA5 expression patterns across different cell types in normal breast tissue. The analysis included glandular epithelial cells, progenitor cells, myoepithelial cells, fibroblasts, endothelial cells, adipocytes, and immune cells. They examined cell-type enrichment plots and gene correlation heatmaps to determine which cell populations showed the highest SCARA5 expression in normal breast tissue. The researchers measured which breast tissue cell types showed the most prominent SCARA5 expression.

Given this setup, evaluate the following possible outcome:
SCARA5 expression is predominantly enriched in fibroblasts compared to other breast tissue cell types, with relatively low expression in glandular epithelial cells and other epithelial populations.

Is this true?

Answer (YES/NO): NO